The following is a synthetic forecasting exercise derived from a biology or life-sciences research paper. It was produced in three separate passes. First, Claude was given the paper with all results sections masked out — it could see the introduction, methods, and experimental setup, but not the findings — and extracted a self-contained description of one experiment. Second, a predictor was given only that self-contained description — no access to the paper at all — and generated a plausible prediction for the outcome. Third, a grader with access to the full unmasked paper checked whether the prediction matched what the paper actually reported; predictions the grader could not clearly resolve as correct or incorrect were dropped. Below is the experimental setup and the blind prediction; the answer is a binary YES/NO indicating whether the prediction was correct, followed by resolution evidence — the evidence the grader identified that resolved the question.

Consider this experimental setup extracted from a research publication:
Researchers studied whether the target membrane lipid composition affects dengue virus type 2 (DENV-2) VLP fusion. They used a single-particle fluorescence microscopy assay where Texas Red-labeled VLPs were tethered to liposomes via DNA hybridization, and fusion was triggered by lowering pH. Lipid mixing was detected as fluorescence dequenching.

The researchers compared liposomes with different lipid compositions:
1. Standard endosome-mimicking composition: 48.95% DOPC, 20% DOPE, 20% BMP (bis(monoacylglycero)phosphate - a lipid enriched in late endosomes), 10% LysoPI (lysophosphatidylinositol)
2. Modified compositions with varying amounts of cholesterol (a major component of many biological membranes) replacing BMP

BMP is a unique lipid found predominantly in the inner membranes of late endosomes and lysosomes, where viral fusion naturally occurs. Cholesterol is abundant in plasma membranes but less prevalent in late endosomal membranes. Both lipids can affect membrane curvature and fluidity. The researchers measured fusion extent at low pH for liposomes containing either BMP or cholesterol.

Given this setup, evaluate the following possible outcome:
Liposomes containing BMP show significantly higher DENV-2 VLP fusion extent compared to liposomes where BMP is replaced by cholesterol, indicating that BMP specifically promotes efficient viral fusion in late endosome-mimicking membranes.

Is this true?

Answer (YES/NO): NO